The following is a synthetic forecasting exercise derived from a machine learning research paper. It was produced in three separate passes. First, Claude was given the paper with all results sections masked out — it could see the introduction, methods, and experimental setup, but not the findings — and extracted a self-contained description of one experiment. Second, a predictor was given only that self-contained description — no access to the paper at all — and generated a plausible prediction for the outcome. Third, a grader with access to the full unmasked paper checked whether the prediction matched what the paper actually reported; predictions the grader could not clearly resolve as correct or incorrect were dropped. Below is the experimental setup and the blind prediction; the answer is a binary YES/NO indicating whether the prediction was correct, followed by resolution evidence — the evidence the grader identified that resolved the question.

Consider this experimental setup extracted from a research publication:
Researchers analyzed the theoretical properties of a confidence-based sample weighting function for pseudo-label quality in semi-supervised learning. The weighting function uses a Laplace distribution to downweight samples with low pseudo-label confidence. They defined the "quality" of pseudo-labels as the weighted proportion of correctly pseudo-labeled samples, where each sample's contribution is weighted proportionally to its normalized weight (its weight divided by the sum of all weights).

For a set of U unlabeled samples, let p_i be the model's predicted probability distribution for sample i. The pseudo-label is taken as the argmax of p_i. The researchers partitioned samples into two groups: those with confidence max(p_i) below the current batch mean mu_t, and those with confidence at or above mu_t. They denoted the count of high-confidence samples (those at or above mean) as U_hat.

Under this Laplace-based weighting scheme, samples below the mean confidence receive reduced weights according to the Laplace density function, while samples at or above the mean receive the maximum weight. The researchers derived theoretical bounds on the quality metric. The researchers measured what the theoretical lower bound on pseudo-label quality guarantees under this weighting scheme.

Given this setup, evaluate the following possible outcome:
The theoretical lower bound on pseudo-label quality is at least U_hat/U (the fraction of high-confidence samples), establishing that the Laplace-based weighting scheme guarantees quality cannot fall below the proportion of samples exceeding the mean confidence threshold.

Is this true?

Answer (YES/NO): NO